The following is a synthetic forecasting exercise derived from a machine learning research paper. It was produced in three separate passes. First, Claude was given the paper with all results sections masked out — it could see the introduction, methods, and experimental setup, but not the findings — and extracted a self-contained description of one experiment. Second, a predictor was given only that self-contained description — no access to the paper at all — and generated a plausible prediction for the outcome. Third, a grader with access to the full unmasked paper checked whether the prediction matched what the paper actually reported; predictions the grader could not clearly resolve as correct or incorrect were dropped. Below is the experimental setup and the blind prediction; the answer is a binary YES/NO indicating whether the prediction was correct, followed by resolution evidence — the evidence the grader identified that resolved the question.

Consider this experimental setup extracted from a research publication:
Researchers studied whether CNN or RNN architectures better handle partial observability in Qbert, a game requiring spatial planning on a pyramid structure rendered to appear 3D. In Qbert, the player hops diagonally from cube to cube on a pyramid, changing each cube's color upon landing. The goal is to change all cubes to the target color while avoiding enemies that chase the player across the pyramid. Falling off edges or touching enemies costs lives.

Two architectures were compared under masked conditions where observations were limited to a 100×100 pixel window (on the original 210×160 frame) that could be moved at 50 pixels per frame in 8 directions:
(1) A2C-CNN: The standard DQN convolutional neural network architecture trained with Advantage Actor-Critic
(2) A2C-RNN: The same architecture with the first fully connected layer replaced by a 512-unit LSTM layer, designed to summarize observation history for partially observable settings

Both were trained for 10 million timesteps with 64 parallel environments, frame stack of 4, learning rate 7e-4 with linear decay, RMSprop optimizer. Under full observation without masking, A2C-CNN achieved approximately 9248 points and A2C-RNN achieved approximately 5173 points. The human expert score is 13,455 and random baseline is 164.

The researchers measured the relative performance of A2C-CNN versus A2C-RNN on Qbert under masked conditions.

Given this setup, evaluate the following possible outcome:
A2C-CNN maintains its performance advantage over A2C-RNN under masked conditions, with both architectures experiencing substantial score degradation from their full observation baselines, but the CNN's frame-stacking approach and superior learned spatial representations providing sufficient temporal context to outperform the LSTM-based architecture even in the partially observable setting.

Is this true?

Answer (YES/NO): YES